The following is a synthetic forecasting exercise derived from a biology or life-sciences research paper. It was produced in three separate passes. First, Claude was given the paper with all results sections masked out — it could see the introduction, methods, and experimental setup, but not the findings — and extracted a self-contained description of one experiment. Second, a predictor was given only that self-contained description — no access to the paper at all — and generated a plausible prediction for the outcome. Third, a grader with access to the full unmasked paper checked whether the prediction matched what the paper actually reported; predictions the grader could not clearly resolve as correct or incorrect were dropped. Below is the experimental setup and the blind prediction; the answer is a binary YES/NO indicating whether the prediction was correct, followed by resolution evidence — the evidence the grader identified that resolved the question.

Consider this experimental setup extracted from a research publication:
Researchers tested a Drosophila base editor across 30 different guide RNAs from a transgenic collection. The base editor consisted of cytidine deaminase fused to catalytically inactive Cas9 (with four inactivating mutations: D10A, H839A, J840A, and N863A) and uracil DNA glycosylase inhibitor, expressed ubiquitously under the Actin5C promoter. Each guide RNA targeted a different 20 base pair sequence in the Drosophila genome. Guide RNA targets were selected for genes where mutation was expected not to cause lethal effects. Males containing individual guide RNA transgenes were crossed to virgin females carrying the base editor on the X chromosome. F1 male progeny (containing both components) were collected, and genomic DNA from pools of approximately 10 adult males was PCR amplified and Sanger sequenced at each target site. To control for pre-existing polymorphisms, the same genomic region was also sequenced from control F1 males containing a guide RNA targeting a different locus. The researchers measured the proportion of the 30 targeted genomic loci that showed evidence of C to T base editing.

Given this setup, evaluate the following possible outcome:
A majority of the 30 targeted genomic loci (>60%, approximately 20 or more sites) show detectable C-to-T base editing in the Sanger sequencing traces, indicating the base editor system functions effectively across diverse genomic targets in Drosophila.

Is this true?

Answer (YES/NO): NO